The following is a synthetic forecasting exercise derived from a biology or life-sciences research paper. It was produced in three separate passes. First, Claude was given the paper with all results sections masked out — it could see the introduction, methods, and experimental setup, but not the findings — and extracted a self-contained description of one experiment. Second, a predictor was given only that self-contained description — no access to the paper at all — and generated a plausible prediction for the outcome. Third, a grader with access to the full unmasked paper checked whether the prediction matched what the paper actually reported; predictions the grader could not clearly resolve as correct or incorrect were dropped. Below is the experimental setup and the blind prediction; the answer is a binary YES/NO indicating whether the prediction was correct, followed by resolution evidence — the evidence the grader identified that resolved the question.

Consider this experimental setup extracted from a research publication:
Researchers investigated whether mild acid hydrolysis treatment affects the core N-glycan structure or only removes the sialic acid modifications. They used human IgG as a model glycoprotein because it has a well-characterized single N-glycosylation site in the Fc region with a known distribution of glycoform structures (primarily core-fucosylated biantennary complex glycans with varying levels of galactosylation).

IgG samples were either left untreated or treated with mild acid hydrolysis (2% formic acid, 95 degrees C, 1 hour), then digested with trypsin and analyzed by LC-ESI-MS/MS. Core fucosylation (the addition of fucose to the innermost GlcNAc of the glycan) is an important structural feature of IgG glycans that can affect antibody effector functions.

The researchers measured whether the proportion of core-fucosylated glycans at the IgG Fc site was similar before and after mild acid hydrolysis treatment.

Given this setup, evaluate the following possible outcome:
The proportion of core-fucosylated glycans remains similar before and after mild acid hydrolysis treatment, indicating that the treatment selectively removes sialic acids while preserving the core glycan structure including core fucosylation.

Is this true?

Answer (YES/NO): YES